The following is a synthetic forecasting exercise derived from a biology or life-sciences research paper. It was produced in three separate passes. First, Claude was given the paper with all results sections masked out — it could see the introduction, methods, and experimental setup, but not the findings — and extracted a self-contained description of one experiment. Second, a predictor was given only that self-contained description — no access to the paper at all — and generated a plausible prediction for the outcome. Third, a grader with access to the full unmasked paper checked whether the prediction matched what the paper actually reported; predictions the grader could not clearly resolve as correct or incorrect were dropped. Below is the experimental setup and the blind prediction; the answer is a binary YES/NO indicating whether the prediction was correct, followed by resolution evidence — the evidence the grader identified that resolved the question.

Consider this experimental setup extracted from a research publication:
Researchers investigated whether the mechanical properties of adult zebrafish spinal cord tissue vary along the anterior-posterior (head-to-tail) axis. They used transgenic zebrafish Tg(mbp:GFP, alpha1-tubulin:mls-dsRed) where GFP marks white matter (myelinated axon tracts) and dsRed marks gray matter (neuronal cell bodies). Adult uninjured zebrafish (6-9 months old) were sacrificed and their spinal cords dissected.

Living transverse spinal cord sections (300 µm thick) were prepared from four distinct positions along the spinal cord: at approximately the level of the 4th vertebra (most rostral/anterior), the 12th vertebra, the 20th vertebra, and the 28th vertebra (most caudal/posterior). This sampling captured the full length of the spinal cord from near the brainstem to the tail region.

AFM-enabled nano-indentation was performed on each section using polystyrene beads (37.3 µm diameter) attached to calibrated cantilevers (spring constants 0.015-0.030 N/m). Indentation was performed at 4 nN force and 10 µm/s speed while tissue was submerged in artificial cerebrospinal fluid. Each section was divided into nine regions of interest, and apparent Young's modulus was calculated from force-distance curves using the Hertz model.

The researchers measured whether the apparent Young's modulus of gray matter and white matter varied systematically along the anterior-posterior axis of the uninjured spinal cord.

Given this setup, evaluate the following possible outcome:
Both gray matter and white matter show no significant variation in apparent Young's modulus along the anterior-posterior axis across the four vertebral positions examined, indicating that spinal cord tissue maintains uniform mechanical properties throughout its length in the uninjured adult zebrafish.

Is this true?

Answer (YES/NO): NO